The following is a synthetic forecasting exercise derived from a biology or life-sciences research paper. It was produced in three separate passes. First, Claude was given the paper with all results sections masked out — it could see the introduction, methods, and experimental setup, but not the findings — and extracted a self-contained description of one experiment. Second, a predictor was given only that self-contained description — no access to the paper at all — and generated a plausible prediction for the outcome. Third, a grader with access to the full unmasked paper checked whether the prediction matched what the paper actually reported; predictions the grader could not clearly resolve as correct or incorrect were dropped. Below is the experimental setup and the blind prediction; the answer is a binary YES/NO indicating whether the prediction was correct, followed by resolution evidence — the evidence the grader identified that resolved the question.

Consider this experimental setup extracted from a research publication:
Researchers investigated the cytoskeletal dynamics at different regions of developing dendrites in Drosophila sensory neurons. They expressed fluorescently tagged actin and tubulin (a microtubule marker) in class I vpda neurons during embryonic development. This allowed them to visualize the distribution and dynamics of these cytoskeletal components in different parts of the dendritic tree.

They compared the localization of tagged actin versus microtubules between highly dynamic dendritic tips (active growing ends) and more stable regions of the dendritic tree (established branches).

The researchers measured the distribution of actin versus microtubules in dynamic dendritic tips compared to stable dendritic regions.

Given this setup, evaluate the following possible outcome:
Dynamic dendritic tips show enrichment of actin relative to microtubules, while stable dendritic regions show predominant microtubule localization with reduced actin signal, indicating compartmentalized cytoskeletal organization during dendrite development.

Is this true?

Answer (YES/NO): YES